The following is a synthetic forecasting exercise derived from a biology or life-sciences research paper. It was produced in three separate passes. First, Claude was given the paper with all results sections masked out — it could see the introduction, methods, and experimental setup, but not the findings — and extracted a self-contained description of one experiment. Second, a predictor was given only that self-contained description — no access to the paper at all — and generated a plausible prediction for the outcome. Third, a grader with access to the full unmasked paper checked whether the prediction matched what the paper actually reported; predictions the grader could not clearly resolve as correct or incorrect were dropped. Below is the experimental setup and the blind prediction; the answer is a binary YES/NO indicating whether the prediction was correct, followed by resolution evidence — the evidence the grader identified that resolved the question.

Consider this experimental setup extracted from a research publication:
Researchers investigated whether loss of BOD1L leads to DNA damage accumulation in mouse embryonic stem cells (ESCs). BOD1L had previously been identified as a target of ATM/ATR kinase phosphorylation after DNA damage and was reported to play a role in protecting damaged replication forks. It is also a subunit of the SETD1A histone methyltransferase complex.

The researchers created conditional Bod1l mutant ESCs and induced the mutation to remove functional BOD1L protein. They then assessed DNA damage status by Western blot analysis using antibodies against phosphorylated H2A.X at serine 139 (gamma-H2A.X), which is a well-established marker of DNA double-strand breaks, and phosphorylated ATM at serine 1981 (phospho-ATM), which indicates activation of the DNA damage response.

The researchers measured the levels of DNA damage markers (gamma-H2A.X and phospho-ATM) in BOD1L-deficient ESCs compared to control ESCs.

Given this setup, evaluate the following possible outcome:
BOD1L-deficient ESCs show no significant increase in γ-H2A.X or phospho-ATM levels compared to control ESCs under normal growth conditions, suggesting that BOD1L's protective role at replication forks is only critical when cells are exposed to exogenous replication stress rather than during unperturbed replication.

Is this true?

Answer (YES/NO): NO